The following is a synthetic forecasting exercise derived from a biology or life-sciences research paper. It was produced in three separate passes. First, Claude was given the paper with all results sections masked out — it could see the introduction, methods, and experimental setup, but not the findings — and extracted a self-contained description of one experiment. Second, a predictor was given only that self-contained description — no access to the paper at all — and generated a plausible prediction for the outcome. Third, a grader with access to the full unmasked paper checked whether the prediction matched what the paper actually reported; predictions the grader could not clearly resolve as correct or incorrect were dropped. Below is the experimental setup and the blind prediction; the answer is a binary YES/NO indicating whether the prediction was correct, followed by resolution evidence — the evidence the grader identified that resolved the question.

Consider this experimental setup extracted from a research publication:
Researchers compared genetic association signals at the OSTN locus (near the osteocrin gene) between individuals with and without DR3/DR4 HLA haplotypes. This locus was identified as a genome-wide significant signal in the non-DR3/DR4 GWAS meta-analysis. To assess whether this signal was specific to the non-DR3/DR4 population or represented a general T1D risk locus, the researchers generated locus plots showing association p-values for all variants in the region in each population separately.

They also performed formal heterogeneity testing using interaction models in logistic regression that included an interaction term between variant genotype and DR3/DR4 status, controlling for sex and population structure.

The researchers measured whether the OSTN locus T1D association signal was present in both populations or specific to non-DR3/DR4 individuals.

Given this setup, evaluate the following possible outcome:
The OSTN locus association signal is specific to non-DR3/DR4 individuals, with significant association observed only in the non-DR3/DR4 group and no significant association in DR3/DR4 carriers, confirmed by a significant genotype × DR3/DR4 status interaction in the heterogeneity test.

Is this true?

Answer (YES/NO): YES